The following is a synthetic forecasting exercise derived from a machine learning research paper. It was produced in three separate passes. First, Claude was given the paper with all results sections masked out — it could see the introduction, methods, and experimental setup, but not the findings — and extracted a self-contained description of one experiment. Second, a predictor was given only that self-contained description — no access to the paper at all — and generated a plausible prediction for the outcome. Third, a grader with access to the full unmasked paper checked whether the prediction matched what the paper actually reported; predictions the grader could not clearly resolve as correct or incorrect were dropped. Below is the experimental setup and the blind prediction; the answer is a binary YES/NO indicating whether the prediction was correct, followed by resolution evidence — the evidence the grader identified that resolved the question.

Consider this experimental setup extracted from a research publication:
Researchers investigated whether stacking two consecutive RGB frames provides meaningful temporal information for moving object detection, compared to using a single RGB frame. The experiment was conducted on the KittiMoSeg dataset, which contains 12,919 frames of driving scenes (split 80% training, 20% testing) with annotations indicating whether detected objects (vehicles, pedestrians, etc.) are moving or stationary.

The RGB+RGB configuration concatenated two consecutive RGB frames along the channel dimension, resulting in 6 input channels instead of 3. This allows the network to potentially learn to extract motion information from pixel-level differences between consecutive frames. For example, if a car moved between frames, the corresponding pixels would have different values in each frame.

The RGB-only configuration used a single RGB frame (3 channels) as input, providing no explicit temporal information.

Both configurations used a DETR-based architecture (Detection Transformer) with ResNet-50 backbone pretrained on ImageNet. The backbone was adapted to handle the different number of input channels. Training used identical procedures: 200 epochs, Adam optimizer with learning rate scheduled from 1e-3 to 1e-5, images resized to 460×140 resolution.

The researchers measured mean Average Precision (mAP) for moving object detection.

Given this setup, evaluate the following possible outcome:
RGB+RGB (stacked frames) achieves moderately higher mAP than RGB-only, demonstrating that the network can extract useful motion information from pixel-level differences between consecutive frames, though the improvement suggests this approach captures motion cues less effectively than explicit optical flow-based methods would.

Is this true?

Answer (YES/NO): YES